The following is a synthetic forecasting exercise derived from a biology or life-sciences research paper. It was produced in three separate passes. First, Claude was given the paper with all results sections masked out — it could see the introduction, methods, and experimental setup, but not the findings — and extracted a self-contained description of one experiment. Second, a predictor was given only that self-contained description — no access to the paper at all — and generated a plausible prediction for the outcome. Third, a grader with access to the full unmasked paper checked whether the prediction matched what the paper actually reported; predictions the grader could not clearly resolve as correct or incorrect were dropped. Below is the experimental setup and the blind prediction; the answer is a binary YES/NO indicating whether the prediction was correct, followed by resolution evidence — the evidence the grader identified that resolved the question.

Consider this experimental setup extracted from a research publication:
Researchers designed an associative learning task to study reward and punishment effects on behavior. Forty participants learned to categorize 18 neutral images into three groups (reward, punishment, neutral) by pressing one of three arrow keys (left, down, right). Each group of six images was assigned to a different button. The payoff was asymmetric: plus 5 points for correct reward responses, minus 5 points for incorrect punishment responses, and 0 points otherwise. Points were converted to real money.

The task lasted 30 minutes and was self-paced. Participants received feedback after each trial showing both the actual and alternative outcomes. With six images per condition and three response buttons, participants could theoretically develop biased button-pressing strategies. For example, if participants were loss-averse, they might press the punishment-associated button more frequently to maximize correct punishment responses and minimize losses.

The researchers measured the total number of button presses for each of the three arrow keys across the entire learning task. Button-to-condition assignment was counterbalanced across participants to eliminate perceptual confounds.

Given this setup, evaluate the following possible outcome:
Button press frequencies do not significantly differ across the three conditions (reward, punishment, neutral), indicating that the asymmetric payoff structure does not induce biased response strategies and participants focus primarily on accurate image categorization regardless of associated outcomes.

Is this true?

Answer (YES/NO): NO